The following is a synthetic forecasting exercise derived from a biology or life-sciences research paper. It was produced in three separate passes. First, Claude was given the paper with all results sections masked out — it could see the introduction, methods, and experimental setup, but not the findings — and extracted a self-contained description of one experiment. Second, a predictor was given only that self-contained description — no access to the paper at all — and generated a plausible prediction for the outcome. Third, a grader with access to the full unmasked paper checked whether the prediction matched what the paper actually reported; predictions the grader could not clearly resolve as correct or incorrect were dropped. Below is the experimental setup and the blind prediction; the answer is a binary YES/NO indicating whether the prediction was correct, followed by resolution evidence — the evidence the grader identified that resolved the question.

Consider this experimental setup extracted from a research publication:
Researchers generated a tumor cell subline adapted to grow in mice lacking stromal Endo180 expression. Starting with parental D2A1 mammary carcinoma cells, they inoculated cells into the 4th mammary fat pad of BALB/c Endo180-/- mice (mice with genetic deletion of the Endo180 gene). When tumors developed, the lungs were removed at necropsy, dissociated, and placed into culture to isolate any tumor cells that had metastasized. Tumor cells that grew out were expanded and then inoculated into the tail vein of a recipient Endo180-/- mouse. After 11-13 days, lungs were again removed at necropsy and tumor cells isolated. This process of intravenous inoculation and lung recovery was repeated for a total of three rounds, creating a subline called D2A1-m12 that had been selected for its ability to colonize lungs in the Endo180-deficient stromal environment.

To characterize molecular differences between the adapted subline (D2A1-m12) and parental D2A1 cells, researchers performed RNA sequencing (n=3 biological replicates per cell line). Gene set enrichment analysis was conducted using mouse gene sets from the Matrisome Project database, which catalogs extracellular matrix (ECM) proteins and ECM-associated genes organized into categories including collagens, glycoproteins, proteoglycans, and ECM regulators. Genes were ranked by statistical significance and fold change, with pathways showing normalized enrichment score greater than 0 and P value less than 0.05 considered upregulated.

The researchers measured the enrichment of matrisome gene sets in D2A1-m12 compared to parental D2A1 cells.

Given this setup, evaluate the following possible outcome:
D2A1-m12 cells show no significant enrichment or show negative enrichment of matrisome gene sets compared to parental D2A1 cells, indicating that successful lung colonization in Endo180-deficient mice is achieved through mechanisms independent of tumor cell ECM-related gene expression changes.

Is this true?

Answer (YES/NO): NO